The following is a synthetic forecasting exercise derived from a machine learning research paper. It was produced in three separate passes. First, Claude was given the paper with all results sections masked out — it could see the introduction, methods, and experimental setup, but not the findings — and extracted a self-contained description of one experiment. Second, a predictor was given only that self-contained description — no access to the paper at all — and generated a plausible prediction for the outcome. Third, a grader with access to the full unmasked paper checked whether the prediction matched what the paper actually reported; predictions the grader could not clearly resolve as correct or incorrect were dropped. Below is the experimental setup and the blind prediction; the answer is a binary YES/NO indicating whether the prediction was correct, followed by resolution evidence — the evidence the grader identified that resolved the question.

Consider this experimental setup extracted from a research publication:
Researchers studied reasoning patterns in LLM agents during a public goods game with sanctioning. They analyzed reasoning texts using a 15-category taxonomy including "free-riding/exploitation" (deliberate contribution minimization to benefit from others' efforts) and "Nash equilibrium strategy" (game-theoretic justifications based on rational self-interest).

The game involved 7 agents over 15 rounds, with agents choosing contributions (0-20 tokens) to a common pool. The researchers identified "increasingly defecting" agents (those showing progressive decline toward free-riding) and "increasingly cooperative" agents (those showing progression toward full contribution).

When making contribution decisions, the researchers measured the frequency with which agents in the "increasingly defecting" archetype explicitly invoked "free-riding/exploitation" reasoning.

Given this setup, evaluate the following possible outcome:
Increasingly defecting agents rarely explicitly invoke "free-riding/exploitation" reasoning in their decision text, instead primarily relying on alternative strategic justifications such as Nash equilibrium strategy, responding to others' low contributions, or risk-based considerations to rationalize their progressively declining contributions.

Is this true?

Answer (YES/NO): NO